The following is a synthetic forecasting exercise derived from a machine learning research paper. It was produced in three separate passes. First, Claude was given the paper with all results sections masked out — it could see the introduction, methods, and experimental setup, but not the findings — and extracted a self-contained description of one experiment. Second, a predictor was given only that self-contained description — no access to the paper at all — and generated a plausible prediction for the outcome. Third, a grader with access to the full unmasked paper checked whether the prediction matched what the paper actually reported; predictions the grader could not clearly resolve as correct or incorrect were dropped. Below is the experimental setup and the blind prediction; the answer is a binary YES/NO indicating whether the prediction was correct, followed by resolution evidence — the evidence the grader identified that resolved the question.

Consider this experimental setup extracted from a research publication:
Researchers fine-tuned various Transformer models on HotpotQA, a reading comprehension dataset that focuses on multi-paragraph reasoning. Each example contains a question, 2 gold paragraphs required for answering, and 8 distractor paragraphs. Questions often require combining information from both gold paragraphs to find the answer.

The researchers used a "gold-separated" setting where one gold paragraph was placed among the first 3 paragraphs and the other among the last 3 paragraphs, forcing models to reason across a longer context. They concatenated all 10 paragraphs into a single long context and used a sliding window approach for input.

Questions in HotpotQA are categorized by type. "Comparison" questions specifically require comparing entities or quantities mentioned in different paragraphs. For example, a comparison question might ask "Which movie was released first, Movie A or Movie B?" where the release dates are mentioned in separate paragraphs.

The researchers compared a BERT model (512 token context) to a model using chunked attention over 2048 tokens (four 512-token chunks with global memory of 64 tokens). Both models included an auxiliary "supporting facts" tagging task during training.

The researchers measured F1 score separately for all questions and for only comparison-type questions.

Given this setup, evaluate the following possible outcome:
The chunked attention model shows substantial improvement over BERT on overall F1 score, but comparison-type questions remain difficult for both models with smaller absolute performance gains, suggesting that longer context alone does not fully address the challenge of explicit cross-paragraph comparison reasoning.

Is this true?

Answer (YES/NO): NO